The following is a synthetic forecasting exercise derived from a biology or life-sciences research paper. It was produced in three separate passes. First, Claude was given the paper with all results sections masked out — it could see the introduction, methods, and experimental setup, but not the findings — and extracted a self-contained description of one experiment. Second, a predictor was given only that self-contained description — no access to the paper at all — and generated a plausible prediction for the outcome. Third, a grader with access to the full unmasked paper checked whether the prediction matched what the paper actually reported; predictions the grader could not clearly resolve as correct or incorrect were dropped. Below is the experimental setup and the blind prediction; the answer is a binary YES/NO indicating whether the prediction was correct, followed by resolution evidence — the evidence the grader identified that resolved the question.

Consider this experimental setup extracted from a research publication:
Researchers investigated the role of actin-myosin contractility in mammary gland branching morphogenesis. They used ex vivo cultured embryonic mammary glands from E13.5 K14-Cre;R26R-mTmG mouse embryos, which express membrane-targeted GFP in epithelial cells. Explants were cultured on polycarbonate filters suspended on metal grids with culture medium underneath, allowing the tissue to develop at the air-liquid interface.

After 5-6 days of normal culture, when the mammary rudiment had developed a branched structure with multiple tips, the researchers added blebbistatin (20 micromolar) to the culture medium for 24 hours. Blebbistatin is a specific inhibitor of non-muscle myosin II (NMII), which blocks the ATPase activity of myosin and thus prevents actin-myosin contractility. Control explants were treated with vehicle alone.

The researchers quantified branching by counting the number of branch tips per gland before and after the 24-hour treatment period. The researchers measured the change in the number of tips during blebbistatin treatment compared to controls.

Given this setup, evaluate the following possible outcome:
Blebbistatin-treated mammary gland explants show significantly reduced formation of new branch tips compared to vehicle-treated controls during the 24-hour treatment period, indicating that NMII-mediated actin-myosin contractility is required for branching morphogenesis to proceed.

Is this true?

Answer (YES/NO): YES